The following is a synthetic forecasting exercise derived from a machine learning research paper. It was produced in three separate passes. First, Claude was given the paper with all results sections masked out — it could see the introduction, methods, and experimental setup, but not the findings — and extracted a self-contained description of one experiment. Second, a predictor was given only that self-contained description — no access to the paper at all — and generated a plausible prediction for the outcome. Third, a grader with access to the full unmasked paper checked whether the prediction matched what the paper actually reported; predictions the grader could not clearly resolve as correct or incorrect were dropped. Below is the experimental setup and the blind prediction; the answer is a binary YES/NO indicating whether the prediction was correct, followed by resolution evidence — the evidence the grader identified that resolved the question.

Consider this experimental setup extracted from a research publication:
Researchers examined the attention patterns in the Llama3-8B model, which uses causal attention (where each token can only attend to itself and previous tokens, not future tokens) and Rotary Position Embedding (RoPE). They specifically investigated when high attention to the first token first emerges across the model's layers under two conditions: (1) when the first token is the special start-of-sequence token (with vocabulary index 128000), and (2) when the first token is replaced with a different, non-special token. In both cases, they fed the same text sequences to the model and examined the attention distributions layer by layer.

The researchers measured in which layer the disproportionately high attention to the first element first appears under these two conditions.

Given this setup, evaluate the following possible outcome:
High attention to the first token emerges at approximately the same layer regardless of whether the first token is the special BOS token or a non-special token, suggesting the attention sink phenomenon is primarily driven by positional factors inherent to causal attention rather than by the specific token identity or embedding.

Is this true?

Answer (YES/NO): NO